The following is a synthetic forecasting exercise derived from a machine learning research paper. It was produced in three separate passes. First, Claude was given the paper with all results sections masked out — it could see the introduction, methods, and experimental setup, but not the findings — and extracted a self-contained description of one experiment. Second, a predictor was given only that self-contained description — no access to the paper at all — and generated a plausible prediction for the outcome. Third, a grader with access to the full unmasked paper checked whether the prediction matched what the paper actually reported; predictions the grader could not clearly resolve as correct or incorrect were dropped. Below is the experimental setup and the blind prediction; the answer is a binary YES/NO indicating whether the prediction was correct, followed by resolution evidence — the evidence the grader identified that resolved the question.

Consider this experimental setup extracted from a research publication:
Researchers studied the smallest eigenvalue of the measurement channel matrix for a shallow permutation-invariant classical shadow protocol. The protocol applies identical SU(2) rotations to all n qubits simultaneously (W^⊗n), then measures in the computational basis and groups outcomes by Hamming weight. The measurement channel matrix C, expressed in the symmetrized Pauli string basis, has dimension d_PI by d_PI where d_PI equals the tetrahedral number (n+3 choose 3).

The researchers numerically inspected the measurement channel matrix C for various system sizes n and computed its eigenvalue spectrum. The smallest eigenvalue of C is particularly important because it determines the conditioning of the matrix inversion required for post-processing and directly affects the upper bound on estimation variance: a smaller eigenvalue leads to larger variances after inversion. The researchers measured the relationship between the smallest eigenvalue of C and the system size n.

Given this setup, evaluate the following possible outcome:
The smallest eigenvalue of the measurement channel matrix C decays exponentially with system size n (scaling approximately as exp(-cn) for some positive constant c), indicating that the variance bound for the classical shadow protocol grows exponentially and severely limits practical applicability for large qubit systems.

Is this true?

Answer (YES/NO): NO